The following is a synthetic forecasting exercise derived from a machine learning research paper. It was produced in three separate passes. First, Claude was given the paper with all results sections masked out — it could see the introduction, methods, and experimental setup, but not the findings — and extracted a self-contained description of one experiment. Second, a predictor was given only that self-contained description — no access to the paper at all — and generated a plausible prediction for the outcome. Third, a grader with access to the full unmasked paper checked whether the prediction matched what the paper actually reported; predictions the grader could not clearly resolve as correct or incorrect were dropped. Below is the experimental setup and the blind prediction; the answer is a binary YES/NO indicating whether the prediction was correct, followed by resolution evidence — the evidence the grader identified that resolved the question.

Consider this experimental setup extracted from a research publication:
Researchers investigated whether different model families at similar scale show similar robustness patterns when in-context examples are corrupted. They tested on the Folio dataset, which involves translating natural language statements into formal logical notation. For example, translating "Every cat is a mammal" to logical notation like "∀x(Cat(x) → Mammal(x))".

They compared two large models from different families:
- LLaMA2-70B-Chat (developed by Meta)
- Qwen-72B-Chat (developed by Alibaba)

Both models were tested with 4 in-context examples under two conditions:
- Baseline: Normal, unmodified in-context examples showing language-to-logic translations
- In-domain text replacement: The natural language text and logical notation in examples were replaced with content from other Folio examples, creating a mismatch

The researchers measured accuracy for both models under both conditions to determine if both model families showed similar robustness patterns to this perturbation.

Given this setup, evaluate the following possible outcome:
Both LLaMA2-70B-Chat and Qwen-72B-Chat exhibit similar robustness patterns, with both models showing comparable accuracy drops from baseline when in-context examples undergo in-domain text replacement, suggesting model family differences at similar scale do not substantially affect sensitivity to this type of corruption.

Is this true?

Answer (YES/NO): YES